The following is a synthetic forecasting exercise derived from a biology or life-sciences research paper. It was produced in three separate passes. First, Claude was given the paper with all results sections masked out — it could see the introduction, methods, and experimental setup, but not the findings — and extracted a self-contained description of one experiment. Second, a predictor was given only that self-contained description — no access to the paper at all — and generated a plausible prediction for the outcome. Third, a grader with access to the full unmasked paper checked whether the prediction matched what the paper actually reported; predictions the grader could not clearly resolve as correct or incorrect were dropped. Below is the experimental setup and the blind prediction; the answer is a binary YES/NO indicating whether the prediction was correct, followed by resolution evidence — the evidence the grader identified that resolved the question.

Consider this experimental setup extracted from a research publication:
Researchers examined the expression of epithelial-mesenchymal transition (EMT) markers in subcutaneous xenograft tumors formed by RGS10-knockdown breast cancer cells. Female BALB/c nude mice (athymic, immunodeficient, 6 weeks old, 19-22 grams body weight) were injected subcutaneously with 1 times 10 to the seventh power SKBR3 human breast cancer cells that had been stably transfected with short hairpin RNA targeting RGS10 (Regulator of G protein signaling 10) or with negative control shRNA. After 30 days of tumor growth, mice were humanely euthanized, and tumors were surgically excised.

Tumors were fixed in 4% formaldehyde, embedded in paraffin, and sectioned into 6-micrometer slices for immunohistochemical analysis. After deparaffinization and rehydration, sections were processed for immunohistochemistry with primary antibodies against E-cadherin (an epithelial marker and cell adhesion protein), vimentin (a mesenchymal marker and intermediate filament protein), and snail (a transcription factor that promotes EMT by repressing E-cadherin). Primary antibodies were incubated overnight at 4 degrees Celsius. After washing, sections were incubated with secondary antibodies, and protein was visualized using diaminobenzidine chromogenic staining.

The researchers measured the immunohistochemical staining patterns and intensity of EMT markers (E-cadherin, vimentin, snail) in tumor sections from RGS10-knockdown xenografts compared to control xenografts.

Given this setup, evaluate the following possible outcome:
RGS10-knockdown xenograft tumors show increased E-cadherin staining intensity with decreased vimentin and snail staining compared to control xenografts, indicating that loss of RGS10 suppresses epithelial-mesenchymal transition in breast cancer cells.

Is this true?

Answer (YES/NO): NO